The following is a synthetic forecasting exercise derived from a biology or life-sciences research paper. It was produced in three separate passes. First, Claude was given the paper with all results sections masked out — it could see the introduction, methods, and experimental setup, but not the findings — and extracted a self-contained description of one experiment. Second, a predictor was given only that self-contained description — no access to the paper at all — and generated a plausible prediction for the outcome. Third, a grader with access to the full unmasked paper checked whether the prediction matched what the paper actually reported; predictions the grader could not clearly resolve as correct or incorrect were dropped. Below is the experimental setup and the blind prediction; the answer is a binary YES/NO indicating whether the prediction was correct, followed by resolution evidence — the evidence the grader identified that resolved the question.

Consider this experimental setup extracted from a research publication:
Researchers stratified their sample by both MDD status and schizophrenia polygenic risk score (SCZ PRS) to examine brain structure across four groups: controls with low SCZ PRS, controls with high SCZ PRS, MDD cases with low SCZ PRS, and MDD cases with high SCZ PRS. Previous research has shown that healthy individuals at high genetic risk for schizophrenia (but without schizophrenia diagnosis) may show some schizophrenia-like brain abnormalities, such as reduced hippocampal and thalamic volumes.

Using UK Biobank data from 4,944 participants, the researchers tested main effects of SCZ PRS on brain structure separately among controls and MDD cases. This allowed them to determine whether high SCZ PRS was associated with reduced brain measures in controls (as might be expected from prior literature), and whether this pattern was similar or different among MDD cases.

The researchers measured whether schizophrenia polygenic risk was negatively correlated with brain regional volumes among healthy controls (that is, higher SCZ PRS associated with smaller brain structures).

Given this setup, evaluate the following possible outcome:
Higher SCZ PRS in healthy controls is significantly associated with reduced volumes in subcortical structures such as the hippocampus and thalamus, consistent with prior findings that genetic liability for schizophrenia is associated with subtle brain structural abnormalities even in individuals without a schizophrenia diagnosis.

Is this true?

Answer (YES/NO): NO